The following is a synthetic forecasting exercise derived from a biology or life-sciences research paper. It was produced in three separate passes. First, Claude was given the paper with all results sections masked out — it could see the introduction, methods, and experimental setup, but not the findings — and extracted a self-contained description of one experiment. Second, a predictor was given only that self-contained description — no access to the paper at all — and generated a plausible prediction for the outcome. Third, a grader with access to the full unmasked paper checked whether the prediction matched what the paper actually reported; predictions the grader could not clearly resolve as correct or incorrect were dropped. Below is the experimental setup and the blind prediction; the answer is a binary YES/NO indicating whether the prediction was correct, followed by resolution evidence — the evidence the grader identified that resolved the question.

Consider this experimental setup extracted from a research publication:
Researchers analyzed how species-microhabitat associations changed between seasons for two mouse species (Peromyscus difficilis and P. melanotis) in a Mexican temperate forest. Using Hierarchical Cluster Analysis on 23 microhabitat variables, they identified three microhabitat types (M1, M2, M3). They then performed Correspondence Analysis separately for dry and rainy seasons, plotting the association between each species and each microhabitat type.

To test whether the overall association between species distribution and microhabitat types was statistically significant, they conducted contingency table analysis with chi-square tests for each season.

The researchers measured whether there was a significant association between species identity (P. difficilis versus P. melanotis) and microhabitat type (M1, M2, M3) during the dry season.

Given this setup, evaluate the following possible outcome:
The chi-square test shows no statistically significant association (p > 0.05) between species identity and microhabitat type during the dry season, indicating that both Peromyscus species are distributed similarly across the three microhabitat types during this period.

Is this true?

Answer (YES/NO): NO